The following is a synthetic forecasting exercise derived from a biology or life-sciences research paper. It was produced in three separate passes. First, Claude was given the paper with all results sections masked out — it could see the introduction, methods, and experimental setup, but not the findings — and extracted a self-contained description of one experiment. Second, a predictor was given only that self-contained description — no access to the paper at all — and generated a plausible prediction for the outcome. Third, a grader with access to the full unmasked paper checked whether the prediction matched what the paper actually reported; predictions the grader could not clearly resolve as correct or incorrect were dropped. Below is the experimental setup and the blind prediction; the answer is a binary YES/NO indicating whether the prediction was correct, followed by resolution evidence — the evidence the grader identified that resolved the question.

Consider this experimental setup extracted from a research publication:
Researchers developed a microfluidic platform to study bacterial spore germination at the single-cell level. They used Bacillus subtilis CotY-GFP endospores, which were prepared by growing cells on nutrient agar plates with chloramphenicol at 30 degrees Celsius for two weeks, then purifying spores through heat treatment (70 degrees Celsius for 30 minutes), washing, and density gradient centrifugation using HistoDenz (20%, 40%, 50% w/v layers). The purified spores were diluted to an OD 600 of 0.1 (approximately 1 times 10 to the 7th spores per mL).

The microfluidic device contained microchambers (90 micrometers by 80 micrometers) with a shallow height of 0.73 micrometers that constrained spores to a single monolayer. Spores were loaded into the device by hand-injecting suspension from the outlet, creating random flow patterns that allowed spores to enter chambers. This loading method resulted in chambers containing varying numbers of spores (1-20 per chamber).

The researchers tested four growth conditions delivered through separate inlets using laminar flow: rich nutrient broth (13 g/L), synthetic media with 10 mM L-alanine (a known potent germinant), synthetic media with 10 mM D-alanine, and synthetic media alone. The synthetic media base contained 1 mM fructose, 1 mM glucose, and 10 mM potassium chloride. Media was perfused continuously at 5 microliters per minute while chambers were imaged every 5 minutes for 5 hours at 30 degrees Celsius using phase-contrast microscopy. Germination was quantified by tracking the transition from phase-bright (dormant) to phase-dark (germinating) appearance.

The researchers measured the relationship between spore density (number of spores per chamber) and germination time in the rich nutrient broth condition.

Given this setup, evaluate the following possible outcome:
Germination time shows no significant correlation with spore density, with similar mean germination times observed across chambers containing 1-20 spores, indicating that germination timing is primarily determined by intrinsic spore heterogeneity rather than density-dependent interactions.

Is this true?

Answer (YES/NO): NO